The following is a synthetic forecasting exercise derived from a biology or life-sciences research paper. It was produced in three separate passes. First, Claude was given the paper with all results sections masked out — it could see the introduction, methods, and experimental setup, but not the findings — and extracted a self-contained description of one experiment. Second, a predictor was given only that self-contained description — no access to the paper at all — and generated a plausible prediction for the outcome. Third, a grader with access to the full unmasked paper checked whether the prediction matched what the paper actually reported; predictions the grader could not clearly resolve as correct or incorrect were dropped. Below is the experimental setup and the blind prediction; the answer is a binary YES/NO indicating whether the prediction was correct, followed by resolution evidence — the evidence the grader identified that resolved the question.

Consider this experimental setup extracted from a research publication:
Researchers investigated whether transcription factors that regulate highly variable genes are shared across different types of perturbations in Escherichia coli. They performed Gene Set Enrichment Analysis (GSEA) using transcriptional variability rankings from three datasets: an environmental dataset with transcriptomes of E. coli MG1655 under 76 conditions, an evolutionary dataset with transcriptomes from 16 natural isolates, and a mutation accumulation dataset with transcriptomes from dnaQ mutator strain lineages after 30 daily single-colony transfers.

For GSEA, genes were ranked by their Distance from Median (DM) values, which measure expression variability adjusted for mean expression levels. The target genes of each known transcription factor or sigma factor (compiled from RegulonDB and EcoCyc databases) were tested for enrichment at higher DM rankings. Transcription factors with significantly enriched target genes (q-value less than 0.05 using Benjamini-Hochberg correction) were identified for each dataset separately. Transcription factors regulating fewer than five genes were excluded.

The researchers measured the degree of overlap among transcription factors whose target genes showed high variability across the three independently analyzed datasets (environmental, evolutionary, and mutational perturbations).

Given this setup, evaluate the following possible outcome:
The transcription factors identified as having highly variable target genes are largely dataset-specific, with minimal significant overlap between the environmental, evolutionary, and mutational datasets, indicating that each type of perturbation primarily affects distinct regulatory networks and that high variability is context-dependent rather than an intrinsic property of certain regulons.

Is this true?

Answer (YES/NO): NO